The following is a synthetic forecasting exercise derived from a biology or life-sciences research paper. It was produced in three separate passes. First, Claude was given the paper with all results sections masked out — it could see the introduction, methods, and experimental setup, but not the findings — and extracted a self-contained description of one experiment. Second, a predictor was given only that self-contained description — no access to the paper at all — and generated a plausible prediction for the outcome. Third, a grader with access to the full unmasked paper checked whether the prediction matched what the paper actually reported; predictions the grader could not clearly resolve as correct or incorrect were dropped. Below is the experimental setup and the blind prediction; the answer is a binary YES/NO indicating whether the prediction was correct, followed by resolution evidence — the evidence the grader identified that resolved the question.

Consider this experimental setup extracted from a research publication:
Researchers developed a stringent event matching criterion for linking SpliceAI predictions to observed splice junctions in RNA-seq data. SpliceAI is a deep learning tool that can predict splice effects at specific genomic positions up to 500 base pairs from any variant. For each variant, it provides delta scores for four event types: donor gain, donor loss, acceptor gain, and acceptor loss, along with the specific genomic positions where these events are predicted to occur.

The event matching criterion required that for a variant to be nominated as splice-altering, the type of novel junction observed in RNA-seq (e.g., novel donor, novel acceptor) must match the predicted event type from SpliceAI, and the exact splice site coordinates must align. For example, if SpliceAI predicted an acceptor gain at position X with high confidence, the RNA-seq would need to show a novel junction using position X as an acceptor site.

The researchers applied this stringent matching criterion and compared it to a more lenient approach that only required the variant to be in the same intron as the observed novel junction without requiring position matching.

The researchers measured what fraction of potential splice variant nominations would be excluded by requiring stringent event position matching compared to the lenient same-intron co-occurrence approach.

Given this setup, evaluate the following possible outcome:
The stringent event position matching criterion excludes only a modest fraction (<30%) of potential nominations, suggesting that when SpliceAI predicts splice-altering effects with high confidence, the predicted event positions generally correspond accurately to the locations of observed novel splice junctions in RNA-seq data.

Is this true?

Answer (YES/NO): NO